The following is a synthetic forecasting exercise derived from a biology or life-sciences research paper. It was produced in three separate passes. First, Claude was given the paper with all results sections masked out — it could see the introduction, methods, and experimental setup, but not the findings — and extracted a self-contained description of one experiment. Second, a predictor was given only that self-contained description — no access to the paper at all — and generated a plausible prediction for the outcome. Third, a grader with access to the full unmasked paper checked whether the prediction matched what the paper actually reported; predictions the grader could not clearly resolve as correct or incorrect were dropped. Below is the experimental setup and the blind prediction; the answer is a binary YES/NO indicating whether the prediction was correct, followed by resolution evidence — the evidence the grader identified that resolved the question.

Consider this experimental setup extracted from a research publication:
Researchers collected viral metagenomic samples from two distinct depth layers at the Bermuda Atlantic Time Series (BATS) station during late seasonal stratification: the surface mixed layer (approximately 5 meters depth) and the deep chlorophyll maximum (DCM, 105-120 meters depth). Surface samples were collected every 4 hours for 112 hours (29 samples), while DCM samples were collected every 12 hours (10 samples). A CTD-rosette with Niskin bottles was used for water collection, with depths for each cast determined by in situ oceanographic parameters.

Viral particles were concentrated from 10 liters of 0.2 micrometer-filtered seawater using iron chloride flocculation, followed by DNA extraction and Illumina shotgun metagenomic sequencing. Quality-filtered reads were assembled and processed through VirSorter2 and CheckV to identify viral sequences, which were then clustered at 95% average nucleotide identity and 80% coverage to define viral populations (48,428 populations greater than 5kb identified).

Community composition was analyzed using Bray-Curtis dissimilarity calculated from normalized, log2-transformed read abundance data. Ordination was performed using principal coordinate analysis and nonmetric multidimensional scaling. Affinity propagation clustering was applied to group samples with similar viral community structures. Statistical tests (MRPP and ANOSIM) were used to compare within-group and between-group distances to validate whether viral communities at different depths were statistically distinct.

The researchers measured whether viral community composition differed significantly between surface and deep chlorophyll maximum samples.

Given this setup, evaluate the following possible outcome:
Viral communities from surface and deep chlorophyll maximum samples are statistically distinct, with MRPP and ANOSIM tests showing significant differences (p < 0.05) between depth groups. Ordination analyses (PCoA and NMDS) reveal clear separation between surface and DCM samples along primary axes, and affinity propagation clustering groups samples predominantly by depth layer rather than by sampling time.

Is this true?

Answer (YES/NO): NO